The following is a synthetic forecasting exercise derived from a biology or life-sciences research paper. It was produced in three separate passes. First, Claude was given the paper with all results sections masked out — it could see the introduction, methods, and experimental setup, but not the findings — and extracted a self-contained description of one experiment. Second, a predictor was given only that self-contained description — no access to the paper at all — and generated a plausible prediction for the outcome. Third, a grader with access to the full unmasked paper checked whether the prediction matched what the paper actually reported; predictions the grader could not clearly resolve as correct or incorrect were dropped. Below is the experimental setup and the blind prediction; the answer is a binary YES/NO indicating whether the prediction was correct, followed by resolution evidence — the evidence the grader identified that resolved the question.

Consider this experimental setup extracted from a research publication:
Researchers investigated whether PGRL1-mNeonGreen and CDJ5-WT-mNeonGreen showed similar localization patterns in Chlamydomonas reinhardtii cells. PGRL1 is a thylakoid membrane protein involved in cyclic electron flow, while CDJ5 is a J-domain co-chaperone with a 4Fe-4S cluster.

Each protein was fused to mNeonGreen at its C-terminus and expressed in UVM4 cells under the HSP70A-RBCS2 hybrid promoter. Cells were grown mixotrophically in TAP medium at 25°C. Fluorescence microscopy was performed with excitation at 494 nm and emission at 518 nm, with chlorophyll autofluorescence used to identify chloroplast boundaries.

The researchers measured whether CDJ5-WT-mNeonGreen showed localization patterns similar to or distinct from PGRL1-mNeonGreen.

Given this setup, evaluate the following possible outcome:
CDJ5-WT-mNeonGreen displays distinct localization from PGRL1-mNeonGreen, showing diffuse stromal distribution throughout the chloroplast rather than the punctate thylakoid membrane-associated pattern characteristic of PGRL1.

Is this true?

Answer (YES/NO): NO